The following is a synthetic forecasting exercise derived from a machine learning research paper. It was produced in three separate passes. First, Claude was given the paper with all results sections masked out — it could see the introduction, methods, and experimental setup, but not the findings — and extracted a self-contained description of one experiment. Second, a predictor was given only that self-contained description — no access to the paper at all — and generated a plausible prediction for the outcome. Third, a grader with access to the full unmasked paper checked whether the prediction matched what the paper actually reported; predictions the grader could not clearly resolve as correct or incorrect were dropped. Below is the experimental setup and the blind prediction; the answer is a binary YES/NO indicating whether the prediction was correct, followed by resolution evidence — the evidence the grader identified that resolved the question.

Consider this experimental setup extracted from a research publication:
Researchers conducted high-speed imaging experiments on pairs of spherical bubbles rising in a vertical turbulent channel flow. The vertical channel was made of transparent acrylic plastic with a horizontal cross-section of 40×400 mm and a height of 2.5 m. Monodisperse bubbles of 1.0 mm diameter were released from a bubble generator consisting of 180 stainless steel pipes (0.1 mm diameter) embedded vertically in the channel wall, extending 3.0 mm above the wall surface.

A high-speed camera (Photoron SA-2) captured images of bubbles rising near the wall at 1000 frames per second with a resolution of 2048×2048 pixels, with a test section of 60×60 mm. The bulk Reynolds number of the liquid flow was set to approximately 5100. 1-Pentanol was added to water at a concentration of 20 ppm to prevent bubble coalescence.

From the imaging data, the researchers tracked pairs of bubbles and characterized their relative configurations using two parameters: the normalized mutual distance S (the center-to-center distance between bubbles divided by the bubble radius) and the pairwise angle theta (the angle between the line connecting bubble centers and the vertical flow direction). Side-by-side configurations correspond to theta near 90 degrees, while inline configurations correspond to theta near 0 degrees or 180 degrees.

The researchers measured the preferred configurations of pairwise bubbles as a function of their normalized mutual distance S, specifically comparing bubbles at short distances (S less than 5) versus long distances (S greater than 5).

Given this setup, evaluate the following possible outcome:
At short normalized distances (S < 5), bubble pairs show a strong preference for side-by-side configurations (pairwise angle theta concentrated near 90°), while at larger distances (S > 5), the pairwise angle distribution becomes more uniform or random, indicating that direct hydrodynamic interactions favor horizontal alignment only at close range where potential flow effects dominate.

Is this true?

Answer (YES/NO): NO